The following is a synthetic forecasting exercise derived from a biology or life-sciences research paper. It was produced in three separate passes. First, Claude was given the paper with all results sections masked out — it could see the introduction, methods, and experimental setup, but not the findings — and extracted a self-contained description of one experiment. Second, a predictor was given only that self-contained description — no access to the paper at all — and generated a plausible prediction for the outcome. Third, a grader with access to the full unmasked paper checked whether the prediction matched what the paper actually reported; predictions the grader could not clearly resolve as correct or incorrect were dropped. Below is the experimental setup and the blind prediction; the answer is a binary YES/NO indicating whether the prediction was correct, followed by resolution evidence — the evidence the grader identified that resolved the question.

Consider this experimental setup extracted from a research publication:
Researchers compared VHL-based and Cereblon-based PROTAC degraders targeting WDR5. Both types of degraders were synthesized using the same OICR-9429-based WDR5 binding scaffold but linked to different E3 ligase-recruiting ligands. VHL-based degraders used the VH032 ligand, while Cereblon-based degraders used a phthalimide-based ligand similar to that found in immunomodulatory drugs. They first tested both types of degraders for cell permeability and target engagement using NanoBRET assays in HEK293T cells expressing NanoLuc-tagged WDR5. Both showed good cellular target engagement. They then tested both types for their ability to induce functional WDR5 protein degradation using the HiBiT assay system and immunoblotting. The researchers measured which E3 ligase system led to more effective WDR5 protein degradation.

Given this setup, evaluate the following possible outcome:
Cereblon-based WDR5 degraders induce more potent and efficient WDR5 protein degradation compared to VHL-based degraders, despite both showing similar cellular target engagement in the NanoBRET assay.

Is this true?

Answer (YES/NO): NO